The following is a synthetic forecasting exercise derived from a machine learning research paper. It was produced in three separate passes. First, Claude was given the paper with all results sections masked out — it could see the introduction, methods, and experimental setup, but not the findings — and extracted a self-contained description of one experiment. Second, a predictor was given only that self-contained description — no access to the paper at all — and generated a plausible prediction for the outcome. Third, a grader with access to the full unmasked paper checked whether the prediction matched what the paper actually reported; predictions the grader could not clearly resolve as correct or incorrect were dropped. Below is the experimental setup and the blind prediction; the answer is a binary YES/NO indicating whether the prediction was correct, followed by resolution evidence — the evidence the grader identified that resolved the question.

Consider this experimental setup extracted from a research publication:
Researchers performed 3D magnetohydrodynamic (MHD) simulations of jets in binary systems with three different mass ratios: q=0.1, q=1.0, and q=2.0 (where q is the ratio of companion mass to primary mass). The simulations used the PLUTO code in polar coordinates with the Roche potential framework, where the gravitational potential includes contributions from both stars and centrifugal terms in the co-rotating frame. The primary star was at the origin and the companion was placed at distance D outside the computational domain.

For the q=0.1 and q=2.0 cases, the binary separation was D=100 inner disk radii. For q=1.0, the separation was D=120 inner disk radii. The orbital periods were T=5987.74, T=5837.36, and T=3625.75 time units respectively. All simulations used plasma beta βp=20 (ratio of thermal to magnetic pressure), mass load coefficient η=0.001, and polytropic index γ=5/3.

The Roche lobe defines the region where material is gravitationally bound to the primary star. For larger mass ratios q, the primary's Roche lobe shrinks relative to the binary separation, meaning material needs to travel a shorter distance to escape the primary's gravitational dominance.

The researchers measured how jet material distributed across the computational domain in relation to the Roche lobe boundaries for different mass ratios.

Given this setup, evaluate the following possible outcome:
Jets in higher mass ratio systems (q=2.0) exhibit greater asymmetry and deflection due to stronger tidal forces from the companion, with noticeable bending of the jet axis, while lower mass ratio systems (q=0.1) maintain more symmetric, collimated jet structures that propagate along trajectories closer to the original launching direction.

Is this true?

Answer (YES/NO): YES